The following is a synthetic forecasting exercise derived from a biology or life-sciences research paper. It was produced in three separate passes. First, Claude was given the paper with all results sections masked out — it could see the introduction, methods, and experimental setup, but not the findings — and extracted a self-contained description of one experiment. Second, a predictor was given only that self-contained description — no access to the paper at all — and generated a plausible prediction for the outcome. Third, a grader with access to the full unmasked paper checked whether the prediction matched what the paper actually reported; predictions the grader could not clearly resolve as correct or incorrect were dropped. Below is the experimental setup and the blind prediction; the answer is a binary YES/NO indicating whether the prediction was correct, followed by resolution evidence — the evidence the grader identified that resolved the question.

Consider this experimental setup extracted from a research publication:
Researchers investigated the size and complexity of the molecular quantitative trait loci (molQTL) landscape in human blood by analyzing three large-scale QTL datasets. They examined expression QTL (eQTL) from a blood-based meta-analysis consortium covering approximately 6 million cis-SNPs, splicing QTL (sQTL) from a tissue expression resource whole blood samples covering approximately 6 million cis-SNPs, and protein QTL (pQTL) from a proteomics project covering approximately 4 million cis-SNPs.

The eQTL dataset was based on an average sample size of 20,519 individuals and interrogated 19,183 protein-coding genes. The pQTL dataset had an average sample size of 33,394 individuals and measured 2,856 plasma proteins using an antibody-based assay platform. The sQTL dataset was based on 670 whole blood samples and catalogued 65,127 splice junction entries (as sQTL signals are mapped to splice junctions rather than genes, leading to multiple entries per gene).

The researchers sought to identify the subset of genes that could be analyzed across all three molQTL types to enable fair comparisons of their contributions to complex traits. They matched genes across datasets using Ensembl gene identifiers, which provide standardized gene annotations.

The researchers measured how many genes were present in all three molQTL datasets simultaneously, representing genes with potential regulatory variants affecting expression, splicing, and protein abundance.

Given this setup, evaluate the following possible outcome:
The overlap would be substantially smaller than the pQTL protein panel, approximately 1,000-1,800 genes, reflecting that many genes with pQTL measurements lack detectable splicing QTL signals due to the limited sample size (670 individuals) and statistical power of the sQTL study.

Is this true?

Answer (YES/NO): YES